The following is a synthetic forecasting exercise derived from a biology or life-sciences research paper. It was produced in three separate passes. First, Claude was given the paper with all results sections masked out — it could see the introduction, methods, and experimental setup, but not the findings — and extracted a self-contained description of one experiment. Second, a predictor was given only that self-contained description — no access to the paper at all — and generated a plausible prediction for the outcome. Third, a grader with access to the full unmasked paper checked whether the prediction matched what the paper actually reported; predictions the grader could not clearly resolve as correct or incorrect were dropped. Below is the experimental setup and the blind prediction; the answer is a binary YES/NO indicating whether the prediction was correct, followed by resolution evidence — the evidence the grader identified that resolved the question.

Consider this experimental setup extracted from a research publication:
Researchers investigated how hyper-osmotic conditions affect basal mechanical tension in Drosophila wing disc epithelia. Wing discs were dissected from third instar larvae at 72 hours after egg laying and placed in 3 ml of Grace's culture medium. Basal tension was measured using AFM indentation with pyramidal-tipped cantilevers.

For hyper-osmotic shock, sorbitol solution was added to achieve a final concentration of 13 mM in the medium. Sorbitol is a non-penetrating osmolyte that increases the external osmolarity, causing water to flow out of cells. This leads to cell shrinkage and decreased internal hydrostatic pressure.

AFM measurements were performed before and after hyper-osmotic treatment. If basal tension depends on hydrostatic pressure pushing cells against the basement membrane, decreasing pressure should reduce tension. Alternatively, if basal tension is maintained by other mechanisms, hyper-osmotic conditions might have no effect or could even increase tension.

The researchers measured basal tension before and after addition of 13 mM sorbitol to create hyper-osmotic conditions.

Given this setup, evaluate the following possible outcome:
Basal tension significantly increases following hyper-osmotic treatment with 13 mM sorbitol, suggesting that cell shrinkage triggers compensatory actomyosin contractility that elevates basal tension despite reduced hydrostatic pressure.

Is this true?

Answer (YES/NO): NO